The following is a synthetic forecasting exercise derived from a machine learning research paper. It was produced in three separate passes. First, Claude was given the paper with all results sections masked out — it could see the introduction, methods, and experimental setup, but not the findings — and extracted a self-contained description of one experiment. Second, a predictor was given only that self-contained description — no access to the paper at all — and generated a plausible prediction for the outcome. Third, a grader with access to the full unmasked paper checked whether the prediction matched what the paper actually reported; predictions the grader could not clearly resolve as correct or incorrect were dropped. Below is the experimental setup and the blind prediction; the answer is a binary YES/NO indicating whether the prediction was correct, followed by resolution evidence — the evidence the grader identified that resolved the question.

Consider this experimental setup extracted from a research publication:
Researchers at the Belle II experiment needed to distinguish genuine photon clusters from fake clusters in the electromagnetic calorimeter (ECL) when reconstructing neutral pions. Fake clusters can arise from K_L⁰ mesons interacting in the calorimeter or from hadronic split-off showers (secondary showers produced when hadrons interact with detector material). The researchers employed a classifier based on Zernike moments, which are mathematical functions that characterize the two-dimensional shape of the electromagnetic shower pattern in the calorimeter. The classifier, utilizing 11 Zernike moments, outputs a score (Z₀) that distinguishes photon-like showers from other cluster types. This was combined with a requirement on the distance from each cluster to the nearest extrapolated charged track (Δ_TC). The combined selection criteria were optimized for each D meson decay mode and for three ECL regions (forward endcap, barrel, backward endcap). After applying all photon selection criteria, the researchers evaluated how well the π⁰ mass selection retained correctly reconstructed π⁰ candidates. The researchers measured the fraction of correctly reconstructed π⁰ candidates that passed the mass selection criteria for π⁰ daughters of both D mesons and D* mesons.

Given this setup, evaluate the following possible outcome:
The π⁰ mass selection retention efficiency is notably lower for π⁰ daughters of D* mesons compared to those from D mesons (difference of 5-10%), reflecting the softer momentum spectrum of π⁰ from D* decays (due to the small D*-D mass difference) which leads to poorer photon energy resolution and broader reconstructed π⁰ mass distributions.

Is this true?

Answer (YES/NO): YES